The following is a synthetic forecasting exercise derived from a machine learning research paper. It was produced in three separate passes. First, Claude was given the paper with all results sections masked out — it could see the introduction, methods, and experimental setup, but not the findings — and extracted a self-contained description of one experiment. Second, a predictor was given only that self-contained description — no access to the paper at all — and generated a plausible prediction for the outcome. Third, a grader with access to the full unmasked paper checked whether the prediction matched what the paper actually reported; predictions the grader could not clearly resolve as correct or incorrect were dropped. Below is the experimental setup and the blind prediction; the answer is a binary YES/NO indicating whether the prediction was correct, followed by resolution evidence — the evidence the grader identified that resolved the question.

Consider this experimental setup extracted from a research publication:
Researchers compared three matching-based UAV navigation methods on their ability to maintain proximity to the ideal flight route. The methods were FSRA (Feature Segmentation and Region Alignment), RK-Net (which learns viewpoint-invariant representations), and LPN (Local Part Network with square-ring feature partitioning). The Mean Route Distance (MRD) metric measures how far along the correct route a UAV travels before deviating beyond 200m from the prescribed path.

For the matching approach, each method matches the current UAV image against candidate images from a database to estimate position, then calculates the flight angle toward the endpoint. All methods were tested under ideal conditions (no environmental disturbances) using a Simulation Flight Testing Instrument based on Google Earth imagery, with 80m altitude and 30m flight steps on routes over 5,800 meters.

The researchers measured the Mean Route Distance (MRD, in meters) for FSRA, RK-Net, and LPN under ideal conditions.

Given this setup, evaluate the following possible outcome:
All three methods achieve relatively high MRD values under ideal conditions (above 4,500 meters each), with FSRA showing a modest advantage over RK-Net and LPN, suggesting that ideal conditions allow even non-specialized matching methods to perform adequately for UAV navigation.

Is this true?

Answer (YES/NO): NO